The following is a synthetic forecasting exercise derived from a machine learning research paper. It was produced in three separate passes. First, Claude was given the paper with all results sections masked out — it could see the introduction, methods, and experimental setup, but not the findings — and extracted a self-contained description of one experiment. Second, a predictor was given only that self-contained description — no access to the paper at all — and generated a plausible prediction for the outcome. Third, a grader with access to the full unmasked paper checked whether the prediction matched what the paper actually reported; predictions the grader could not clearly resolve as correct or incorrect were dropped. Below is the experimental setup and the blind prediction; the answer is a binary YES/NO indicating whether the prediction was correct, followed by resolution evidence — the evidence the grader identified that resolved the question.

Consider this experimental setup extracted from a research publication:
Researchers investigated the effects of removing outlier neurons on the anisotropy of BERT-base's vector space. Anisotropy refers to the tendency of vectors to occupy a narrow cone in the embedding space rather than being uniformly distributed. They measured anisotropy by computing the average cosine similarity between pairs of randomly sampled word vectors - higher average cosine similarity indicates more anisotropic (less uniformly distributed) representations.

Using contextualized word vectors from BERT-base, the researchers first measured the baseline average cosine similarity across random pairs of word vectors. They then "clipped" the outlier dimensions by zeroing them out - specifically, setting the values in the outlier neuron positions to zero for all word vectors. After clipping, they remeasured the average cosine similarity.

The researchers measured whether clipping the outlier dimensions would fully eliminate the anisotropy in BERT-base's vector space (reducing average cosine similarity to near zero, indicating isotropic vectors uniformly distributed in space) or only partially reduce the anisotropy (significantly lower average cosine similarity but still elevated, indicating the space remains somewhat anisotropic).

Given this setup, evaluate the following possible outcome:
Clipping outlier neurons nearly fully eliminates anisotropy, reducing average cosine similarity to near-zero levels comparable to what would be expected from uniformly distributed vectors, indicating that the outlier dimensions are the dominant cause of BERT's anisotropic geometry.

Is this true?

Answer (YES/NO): YES